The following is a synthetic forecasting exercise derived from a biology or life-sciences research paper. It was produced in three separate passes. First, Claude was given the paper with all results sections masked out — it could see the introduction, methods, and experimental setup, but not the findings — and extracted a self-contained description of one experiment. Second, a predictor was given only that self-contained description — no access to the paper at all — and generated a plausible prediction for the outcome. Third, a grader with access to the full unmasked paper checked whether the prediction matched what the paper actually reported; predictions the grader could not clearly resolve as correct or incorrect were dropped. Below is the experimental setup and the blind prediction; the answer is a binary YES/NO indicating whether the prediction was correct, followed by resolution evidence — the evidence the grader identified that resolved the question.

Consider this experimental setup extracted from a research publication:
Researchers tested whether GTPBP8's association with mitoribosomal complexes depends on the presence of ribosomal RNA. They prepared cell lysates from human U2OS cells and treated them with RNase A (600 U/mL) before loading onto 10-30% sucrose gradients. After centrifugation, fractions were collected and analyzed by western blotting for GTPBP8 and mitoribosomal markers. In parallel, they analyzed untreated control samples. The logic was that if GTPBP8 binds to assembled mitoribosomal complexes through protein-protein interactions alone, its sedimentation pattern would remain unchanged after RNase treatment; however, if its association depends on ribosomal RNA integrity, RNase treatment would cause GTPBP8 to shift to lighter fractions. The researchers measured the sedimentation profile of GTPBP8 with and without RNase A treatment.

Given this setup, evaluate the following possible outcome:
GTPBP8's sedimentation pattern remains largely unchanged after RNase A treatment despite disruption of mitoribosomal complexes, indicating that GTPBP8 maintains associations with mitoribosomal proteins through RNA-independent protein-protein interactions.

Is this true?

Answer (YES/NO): NO